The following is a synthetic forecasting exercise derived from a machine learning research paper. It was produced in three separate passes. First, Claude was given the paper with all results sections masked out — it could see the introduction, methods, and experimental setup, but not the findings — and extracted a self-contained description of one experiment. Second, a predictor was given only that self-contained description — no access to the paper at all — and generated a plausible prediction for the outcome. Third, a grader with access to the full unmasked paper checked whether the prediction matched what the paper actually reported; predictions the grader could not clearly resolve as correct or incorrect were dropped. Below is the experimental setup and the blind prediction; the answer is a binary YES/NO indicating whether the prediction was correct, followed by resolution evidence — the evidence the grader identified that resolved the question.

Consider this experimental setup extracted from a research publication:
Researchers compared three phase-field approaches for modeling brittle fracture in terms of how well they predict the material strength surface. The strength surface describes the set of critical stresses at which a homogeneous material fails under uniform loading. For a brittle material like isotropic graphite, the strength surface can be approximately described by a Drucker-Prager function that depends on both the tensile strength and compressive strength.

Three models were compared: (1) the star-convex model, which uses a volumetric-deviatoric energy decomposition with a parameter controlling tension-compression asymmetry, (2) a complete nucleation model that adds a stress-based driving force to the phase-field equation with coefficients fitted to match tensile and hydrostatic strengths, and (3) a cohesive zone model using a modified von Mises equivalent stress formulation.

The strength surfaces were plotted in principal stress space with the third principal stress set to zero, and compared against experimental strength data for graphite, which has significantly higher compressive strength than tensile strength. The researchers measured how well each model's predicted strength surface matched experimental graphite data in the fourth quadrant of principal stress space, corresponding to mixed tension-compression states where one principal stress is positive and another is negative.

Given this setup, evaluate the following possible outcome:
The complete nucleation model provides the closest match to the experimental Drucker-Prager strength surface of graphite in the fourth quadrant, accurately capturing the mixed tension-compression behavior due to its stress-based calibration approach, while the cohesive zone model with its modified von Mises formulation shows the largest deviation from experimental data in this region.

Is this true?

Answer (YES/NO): NO